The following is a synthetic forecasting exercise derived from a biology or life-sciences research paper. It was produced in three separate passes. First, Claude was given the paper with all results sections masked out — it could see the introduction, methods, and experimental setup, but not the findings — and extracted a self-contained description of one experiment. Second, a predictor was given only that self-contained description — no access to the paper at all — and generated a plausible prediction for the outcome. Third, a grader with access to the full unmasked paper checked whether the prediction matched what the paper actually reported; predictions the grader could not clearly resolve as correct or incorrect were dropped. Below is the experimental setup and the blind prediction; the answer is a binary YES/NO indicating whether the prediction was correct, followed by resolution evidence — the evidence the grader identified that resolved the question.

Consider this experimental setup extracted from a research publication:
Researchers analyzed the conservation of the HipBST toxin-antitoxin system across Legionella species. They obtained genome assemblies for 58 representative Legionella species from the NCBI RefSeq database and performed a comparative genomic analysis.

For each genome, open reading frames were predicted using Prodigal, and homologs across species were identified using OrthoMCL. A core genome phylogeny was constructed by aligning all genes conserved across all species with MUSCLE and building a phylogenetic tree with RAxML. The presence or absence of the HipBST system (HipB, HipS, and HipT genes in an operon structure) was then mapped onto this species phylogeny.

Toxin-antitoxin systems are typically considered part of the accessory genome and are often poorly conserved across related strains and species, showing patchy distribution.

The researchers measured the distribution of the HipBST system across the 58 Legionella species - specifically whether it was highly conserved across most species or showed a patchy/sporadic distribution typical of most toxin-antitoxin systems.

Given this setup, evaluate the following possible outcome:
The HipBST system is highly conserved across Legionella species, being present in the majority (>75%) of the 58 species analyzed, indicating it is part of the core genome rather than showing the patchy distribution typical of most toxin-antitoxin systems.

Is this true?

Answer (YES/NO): NO